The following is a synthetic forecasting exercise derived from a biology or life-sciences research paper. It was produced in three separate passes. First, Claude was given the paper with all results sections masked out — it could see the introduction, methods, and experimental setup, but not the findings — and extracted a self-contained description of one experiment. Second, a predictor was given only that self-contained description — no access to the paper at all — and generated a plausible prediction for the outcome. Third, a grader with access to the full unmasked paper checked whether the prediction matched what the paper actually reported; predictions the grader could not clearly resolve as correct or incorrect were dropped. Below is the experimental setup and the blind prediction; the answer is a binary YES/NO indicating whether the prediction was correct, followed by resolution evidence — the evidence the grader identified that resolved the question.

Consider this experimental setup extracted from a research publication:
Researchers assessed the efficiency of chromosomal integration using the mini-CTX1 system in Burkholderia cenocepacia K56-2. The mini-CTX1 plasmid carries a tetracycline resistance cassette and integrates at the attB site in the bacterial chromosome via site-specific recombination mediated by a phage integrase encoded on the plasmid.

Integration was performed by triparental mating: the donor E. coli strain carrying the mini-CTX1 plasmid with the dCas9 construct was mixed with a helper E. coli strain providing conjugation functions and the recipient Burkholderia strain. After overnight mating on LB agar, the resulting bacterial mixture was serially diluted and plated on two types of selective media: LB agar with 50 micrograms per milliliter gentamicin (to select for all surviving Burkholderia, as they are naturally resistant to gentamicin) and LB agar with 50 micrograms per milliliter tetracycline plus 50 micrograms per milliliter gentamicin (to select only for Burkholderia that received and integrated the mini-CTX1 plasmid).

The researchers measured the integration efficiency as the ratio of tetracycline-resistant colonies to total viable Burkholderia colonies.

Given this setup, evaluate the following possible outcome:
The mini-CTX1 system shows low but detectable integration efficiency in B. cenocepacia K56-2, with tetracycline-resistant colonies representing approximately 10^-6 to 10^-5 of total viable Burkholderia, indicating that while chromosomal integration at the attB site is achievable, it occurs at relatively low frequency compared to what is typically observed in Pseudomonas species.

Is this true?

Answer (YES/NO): NO